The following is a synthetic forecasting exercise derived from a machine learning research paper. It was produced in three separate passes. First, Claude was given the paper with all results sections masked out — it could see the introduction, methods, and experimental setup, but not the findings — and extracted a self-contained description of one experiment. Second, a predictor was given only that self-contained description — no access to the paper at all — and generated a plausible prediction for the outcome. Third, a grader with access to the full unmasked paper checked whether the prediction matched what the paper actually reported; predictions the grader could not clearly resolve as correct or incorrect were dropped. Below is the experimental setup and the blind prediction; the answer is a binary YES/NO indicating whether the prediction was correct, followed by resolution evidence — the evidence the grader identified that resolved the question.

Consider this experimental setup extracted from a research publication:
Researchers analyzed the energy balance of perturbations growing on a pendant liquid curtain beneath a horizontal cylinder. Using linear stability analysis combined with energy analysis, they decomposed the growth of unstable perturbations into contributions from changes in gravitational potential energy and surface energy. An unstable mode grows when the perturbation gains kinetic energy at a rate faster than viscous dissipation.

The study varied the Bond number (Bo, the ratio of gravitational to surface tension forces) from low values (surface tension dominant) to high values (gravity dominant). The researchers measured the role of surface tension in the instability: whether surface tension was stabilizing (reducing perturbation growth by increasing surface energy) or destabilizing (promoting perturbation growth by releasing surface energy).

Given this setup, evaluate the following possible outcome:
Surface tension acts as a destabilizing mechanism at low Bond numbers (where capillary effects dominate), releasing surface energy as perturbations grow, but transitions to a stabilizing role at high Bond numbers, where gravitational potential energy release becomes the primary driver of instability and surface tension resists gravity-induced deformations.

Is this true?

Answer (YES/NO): YES